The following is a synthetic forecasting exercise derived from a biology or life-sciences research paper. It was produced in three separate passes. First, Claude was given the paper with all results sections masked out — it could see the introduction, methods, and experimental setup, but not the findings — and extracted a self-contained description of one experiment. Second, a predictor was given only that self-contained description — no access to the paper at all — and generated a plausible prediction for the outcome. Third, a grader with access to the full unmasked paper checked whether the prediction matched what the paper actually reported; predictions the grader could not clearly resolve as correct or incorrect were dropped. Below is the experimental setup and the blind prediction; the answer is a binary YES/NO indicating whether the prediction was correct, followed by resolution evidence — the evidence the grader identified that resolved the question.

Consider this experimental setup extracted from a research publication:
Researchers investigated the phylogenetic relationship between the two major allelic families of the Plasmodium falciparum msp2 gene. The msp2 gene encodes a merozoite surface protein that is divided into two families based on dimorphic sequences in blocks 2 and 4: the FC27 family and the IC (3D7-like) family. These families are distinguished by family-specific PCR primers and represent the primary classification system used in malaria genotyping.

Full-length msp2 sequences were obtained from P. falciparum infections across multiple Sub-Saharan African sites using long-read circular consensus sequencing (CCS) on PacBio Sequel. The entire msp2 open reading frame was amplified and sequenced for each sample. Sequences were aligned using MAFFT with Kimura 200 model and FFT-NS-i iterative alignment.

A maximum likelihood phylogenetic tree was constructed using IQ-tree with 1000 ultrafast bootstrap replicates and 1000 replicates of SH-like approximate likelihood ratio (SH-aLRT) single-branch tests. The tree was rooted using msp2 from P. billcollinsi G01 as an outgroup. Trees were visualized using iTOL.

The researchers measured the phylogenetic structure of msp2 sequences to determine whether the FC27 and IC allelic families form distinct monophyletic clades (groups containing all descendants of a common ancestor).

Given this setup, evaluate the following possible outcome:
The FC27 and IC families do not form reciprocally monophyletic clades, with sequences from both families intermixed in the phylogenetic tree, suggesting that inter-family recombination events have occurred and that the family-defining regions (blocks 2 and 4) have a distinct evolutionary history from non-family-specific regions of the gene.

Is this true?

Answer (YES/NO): NO